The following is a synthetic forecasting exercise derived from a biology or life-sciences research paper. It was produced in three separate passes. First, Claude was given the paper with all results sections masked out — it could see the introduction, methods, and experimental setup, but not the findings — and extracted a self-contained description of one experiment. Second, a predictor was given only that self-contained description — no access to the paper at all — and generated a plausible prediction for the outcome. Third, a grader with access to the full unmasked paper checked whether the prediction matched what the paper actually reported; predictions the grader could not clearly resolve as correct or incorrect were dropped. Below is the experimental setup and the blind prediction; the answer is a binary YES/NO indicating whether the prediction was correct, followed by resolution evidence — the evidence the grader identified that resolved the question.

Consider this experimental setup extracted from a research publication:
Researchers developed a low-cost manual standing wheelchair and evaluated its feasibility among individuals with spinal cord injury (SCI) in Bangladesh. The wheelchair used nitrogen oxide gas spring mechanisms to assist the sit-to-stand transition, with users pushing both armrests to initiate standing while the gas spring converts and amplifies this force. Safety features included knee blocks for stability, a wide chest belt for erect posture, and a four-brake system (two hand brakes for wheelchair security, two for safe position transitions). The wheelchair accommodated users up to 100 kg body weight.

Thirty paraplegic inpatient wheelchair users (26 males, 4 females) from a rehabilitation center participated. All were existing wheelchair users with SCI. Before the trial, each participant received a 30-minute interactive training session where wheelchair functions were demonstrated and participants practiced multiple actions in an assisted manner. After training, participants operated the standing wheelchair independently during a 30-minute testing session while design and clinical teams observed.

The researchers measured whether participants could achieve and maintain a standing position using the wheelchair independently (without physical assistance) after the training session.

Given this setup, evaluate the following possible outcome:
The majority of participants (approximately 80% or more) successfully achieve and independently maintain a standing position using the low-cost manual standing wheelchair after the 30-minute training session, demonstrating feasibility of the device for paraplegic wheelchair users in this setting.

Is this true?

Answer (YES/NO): YES